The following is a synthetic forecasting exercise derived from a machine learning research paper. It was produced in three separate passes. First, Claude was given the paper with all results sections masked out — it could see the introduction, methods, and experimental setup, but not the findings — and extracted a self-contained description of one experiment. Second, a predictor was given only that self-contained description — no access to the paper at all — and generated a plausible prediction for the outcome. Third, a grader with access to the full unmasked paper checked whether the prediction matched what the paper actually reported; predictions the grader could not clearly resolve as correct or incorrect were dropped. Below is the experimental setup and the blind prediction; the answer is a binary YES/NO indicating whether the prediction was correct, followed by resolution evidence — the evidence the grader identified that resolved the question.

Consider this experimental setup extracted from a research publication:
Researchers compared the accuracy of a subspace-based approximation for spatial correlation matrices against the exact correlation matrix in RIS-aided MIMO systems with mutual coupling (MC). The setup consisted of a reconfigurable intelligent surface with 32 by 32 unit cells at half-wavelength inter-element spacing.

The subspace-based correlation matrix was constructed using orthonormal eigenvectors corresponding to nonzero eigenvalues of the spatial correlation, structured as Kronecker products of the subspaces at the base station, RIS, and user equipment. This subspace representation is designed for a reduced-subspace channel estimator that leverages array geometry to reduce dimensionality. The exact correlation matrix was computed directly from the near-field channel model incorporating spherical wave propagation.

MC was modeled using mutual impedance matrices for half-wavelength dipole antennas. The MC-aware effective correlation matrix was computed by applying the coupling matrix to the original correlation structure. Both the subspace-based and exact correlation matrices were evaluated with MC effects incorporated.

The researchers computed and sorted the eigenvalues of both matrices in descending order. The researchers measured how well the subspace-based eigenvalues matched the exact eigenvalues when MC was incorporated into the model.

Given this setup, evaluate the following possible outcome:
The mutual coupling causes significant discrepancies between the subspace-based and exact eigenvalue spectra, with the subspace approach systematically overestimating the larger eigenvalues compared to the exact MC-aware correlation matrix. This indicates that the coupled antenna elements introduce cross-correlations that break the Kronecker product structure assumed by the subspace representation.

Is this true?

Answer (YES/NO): NO